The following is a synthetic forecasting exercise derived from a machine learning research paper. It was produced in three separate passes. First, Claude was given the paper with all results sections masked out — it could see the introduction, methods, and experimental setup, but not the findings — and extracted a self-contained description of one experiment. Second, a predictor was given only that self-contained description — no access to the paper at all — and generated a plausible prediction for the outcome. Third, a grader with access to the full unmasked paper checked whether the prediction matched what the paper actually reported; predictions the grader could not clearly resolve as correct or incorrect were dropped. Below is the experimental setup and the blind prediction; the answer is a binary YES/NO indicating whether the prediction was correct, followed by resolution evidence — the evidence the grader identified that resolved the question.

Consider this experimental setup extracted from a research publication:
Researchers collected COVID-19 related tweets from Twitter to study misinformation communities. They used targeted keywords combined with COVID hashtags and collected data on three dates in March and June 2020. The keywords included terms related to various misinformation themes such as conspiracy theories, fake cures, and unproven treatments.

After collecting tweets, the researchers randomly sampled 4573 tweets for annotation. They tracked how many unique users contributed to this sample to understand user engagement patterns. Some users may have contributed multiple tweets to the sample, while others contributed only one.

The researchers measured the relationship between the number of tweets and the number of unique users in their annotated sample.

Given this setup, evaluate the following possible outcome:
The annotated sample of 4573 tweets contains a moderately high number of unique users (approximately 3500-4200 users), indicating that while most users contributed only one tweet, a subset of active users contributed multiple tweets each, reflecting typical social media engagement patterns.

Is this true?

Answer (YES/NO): YES